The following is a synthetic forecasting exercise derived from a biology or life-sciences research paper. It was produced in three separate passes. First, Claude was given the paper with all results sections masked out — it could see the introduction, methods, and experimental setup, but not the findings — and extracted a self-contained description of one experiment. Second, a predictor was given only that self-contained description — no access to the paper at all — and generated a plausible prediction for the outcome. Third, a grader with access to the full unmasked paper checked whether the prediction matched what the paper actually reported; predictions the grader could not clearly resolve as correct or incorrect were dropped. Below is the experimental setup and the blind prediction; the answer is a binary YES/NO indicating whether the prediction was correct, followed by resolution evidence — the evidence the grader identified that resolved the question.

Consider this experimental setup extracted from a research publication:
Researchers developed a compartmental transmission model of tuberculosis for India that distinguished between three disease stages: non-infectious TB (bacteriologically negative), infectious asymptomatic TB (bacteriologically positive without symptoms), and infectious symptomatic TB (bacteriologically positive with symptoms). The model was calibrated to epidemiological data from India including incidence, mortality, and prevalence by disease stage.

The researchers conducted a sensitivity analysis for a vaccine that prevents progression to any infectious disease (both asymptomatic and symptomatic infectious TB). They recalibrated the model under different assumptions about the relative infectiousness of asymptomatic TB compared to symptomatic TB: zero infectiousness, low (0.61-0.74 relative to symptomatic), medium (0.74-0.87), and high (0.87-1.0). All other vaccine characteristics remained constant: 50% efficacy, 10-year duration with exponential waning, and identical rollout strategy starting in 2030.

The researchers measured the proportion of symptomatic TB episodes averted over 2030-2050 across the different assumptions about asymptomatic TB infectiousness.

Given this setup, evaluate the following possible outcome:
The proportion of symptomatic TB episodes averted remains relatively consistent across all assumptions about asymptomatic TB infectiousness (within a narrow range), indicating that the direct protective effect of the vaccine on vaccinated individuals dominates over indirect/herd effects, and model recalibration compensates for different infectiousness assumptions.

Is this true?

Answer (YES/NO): NO